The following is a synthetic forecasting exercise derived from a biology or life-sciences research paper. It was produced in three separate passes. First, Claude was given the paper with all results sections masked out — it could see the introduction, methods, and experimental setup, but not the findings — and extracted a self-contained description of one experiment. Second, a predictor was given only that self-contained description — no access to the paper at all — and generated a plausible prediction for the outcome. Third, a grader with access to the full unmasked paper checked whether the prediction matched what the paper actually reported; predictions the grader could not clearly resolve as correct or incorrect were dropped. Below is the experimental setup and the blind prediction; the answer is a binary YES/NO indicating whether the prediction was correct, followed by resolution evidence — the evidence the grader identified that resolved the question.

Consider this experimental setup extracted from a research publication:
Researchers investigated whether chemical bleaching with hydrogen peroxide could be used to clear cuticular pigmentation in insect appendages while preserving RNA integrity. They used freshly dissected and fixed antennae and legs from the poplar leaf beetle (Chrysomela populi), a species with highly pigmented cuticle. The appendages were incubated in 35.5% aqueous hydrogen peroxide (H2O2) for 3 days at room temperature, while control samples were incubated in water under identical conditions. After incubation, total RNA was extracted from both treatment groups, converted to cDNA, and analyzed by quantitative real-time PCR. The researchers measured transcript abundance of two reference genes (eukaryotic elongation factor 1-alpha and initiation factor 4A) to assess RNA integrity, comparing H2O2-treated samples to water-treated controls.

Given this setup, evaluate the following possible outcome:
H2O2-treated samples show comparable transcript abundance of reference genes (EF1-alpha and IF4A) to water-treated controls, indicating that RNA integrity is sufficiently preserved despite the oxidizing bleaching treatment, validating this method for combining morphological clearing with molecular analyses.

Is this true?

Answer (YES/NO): NO